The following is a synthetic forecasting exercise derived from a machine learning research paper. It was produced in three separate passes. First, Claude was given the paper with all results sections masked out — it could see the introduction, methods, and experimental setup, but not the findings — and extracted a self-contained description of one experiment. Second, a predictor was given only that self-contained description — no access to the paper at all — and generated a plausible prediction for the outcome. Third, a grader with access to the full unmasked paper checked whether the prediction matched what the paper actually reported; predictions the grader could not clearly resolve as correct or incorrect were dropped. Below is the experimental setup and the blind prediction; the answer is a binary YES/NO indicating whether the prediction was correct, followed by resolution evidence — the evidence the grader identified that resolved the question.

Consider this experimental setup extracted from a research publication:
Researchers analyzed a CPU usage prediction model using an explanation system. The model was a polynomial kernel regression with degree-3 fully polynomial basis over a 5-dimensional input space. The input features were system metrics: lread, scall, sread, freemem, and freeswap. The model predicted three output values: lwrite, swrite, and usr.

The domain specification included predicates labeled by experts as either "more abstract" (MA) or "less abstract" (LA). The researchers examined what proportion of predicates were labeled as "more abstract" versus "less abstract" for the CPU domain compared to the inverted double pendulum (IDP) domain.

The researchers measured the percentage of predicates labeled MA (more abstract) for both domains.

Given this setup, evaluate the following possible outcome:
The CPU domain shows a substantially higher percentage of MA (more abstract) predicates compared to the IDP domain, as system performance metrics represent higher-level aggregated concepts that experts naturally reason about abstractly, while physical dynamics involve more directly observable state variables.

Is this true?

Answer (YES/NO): YES